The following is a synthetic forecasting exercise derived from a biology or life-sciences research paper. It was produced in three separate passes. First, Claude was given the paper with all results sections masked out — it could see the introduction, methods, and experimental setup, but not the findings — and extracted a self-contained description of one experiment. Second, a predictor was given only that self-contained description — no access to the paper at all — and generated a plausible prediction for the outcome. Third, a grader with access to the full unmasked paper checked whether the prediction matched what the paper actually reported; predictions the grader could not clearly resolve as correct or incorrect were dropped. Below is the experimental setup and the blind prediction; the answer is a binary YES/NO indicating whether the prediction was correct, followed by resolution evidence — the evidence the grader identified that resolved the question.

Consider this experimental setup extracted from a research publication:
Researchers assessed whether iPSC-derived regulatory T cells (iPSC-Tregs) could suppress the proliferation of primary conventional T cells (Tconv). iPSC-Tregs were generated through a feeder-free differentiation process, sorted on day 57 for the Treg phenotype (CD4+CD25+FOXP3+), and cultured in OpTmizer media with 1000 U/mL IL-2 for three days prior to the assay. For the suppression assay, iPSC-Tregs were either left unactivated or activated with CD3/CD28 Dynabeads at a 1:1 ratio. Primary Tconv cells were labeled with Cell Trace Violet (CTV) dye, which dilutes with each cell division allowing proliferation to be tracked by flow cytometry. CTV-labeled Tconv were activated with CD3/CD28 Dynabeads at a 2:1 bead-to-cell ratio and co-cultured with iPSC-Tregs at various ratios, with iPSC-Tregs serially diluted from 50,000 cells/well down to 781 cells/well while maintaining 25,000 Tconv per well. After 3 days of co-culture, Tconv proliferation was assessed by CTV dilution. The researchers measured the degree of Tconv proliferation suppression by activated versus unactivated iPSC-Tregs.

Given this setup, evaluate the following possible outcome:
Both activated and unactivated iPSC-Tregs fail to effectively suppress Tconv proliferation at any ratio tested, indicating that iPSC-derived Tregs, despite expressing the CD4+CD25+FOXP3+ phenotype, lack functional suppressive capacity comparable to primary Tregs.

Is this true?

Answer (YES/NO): NO